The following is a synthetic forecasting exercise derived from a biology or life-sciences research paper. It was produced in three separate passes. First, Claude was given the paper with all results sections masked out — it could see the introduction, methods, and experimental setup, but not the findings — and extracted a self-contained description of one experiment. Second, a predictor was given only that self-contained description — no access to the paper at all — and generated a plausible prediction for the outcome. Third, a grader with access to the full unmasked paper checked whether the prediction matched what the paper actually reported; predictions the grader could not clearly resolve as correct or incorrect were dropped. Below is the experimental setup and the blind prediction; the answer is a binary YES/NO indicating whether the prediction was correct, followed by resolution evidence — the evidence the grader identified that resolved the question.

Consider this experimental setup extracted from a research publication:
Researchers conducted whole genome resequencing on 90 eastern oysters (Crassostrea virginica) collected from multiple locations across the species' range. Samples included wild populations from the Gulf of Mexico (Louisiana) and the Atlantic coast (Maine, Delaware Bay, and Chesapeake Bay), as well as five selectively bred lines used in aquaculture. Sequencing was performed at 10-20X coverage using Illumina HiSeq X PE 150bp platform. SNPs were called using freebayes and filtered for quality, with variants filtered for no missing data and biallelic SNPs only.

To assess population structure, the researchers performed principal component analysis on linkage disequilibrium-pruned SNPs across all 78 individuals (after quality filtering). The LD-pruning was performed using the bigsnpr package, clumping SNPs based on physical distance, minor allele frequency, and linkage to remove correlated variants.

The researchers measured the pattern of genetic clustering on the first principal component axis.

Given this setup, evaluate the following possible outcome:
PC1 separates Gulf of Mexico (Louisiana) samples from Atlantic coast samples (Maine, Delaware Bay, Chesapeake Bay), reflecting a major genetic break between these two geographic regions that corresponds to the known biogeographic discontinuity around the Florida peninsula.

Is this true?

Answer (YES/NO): YES